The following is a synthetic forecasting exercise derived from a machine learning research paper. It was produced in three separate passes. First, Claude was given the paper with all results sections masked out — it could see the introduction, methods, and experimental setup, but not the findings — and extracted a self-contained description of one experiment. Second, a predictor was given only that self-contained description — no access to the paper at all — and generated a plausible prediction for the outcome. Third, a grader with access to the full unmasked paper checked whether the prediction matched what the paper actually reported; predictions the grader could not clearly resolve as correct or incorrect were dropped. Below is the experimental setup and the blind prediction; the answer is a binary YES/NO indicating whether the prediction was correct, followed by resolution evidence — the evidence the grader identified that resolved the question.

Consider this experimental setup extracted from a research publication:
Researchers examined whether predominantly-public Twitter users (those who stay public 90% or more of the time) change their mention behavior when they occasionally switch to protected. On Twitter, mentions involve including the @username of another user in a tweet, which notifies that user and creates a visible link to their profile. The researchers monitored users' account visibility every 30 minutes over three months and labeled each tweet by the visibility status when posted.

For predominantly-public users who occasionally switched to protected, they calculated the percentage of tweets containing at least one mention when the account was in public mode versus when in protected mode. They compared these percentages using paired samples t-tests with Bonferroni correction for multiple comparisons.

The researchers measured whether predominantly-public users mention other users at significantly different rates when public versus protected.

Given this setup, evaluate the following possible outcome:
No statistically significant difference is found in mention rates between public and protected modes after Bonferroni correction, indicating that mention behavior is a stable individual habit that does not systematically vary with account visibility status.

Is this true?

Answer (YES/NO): NO